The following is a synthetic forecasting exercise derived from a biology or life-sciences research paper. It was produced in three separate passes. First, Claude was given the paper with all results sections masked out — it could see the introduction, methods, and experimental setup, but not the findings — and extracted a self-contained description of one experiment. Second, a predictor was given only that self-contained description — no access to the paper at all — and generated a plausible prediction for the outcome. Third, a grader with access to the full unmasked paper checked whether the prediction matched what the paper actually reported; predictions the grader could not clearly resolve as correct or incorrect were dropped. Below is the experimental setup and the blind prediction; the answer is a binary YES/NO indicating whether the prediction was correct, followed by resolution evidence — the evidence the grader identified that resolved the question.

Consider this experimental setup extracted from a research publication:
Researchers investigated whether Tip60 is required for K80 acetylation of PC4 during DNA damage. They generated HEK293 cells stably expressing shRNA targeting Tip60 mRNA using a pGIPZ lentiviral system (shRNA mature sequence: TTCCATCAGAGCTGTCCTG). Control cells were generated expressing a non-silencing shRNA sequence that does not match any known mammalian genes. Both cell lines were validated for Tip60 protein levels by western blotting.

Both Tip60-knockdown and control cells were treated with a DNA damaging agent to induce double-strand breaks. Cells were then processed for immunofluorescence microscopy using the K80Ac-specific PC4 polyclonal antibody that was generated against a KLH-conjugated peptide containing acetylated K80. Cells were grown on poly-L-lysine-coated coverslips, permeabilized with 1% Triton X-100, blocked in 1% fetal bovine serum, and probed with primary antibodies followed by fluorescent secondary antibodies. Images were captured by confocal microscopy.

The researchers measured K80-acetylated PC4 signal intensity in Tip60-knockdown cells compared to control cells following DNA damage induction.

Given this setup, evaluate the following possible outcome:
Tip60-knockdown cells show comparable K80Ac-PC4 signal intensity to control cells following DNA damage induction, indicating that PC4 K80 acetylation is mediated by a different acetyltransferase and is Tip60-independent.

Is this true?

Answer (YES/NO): NO